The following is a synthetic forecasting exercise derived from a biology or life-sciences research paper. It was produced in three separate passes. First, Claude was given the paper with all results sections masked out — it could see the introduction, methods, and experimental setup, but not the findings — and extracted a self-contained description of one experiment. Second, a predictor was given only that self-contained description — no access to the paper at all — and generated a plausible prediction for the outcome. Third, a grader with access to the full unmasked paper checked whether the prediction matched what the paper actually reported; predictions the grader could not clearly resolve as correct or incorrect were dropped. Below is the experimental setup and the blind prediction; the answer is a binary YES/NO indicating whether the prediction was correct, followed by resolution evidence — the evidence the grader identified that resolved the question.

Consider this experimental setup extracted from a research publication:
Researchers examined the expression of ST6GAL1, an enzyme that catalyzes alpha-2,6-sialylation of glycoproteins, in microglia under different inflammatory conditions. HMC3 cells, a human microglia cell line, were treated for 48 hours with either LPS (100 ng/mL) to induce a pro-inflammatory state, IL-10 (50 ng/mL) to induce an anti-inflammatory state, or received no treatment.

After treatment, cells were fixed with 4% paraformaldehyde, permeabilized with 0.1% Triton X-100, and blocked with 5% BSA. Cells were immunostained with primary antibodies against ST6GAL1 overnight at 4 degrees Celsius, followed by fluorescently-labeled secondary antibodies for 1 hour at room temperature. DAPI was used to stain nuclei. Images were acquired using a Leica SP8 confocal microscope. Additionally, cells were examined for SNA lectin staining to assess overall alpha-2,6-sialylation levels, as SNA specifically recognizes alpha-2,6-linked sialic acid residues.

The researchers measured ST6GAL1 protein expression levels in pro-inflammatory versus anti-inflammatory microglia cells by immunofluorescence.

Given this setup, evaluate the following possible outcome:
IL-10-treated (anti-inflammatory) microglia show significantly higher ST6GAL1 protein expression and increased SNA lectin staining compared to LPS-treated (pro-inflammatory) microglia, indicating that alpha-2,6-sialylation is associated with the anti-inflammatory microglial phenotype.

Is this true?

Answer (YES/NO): NO